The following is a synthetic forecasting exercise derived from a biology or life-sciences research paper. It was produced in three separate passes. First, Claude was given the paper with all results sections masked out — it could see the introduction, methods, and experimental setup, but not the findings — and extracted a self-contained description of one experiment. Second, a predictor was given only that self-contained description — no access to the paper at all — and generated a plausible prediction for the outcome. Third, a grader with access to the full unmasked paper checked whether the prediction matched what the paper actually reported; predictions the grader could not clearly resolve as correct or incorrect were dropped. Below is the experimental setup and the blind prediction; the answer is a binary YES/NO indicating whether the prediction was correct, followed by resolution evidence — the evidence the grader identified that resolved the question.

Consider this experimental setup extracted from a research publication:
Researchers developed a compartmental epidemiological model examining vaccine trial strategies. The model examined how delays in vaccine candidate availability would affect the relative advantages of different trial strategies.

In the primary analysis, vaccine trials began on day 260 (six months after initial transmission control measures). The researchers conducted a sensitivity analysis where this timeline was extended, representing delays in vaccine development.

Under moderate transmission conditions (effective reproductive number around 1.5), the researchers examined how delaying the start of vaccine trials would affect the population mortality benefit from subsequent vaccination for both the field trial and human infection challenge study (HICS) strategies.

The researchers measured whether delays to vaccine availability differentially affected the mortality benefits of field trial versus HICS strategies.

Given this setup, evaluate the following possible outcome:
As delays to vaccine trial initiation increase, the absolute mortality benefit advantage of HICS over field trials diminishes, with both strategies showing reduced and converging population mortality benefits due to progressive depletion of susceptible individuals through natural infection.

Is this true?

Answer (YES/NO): NO